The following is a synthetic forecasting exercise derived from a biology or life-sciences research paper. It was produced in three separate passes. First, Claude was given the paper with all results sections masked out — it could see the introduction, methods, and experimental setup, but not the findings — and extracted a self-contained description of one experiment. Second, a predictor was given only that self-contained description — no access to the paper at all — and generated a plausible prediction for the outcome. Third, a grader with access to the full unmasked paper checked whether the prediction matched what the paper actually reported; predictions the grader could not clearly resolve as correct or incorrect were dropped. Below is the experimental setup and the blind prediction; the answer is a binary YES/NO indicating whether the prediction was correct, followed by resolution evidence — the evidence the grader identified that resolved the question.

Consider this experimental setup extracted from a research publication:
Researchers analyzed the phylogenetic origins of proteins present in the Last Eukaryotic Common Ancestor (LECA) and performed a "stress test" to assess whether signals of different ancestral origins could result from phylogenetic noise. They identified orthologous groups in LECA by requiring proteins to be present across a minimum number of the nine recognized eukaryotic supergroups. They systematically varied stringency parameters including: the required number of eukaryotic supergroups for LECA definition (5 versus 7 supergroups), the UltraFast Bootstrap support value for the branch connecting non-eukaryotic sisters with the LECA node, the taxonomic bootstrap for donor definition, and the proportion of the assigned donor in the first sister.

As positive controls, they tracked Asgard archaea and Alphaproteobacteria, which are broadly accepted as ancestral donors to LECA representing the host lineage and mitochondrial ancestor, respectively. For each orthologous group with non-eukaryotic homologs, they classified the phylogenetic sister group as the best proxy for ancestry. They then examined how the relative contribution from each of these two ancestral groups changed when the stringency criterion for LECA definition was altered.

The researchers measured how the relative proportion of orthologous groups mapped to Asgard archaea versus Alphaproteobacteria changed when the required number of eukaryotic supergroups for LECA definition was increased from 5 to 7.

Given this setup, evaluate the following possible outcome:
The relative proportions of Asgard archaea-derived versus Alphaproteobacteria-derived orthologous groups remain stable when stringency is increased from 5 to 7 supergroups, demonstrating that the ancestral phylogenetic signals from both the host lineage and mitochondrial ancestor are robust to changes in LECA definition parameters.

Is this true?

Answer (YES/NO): NO